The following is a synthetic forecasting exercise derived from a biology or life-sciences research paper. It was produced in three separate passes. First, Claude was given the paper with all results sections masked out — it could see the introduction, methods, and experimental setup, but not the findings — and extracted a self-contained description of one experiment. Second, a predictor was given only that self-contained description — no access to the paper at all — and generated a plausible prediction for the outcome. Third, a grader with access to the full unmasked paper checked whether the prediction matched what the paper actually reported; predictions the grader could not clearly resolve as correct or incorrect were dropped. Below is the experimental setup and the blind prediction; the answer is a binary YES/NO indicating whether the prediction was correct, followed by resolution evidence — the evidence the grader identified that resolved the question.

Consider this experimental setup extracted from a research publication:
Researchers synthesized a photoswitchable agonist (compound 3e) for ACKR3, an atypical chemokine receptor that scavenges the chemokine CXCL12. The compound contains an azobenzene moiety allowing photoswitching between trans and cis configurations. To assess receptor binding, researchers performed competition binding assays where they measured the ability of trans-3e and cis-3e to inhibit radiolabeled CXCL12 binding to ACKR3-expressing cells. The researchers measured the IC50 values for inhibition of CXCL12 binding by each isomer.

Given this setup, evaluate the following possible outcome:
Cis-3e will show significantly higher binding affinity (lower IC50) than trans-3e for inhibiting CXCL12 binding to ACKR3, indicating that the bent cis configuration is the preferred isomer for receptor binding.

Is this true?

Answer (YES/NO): NO